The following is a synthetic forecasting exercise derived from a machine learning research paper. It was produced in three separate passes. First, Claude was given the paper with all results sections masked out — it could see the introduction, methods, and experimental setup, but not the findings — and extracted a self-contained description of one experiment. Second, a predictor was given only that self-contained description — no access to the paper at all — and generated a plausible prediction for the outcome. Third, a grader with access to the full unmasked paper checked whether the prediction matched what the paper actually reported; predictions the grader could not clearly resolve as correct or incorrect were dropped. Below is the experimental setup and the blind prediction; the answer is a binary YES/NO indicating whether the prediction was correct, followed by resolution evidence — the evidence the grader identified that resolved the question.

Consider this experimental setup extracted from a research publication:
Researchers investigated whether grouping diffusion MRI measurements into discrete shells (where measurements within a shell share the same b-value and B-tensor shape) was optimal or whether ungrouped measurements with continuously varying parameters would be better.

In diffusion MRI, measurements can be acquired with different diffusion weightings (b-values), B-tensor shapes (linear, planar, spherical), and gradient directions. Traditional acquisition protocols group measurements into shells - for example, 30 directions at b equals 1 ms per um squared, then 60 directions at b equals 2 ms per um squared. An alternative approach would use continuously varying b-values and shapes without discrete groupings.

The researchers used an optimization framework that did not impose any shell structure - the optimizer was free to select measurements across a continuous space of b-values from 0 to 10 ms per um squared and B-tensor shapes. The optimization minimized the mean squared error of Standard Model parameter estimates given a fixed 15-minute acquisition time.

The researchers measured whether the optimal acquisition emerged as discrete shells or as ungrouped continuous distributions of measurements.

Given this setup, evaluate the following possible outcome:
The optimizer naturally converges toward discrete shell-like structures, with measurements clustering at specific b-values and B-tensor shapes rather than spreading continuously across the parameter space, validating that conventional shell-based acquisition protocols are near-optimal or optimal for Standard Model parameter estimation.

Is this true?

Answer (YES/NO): YES